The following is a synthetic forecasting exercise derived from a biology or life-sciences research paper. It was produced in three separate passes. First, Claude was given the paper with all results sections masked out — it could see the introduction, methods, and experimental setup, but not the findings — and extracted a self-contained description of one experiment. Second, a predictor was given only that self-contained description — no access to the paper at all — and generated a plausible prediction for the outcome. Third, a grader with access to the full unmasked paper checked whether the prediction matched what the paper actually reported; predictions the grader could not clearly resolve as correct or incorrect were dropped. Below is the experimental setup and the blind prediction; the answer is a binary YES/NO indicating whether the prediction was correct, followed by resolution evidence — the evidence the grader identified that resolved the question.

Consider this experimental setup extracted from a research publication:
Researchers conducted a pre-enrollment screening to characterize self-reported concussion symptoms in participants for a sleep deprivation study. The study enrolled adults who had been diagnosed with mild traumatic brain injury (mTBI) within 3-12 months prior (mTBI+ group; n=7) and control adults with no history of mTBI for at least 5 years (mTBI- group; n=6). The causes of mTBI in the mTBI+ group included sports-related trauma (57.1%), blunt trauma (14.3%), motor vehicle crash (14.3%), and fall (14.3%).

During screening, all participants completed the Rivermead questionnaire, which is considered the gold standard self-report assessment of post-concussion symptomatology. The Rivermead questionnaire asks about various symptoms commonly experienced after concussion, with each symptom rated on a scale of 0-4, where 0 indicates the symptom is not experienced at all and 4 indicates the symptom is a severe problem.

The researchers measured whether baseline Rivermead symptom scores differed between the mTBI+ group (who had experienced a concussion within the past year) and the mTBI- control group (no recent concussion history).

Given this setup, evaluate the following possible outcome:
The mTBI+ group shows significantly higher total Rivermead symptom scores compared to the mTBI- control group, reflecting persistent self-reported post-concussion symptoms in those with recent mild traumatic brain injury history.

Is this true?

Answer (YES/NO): NO